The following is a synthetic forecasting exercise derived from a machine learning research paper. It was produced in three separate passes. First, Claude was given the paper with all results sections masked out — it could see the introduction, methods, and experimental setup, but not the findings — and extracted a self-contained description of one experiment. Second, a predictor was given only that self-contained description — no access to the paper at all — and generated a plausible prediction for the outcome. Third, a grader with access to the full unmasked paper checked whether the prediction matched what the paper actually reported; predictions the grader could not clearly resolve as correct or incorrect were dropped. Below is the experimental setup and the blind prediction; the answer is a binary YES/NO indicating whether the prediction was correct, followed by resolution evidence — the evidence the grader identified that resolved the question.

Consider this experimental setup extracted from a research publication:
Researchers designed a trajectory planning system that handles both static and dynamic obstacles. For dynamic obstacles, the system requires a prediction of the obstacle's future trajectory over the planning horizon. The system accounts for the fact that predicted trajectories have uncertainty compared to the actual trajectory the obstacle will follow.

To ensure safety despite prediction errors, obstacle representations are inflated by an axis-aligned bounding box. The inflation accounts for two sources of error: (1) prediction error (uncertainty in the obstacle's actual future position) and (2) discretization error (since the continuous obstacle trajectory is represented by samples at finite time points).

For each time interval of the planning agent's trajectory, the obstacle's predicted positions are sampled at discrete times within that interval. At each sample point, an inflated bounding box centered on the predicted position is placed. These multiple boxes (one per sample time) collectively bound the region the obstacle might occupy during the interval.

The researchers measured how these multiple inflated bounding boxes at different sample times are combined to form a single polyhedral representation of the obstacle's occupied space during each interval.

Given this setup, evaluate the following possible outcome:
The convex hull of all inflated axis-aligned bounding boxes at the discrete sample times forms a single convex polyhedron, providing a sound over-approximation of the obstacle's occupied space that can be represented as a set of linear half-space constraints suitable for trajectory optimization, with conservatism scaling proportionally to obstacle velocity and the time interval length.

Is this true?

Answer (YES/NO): NO